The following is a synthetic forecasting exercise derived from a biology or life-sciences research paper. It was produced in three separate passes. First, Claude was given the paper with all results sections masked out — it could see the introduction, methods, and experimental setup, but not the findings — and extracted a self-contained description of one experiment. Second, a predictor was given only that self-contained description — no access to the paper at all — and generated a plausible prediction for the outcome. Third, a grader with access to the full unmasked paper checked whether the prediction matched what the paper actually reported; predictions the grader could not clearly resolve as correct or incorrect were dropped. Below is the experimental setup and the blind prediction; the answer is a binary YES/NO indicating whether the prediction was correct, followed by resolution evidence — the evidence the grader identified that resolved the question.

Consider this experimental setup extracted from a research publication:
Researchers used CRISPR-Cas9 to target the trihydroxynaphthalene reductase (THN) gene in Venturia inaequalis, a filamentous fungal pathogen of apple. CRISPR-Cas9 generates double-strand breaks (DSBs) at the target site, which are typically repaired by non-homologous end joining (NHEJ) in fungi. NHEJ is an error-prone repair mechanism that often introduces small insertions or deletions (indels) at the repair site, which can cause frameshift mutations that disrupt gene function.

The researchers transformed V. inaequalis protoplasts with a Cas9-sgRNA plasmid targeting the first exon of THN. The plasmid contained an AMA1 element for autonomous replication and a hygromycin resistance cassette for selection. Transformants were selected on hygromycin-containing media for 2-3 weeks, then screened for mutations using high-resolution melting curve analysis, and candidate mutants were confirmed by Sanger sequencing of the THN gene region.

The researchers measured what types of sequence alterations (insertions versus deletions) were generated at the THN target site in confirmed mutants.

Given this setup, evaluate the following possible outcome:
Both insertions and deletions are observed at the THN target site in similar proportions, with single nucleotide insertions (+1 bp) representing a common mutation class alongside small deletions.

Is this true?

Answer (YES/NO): NO